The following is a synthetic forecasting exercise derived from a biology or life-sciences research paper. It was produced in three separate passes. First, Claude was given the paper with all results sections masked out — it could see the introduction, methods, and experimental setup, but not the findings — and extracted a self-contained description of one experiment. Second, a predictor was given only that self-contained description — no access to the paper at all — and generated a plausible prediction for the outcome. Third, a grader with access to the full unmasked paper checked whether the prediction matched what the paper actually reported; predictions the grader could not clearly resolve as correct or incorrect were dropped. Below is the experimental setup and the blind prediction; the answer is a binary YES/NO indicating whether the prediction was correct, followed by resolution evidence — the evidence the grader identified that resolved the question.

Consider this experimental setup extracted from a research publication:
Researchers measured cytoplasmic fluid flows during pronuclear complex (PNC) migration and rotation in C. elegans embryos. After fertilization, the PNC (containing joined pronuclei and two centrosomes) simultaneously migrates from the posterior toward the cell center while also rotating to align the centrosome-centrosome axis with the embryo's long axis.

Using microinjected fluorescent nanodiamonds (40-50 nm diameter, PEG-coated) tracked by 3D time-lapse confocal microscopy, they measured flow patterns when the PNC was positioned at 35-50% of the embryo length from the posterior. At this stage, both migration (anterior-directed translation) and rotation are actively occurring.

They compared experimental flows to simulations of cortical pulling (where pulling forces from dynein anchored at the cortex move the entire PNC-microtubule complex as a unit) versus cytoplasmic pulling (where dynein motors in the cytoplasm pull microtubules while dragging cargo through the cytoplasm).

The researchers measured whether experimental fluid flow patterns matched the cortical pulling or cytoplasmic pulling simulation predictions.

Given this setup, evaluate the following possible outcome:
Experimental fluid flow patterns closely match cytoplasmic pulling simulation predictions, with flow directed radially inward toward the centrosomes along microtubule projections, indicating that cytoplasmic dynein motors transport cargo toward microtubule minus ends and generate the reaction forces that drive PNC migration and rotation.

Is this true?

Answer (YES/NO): NO